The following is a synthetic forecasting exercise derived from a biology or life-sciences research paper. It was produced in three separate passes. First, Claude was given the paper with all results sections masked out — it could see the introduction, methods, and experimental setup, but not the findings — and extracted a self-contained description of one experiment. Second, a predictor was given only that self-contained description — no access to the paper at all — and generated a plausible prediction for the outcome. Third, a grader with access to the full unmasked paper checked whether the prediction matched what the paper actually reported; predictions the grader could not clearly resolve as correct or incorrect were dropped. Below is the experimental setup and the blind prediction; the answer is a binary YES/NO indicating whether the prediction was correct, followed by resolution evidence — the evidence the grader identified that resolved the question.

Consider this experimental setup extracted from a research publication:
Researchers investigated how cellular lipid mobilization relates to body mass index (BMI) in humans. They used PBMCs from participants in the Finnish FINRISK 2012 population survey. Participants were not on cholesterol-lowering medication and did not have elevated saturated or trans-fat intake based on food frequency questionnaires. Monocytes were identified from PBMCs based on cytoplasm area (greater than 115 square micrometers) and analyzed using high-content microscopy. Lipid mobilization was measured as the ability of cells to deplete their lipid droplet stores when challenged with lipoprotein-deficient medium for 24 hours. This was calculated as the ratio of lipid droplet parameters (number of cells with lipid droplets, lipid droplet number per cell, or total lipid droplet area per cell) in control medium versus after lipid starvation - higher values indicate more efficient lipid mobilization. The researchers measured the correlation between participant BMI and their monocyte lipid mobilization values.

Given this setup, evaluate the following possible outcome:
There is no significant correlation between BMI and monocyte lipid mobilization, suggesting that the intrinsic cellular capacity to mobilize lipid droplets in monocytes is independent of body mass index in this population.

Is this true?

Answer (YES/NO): NO